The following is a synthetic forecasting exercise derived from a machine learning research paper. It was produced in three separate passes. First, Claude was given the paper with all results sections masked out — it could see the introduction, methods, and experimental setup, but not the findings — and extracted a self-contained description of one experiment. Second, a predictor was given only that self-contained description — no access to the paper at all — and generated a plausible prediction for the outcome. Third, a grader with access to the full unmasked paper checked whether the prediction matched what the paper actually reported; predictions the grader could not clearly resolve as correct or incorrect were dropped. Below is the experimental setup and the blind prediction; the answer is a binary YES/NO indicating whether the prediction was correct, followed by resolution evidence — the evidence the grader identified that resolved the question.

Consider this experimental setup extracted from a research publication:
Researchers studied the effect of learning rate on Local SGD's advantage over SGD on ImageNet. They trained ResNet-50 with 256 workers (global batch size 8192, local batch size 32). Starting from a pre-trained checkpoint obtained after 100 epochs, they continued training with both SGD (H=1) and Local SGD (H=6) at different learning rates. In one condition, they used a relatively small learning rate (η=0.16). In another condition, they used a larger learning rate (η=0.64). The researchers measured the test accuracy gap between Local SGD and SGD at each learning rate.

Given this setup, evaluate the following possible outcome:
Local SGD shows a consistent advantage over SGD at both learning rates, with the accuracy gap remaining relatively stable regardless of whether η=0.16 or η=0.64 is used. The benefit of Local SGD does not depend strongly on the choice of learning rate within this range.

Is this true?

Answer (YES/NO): NO